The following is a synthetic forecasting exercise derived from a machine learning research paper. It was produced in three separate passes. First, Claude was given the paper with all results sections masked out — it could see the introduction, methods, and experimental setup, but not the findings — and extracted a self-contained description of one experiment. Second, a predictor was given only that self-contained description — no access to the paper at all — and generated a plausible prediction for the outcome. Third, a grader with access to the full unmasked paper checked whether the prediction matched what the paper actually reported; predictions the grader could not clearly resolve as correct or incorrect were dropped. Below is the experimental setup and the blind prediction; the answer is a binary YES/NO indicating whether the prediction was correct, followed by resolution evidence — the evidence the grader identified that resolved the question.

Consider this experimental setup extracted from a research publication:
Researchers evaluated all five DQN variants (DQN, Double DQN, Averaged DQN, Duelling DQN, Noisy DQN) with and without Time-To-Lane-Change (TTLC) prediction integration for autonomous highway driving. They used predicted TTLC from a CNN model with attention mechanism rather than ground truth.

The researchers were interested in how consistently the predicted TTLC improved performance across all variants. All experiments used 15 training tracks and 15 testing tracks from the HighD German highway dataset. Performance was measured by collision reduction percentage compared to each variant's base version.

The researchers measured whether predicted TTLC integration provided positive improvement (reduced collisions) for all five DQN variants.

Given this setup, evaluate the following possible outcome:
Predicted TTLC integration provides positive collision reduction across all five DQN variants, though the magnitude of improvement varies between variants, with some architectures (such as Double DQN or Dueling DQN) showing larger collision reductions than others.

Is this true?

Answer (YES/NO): YES